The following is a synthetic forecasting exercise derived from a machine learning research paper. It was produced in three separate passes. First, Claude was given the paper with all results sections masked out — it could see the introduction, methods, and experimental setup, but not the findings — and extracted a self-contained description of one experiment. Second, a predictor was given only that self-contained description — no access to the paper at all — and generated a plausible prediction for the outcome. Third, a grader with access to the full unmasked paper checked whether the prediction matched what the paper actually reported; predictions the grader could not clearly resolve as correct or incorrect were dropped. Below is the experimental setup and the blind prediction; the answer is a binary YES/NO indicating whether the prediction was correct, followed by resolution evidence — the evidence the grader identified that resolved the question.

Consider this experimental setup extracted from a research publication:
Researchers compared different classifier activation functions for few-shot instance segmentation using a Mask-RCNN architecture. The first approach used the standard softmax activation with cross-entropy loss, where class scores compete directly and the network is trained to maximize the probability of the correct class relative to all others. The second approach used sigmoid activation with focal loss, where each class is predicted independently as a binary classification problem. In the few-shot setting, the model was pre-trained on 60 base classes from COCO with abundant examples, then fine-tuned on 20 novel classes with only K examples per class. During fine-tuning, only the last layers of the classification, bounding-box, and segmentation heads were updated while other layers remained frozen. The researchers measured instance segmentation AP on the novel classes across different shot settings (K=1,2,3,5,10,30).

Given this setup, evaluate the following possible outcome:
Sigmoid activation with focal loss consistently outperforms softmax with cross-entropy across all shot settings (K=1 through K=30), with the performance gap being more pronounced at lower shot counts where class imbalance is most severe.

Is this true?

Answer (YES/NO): NO